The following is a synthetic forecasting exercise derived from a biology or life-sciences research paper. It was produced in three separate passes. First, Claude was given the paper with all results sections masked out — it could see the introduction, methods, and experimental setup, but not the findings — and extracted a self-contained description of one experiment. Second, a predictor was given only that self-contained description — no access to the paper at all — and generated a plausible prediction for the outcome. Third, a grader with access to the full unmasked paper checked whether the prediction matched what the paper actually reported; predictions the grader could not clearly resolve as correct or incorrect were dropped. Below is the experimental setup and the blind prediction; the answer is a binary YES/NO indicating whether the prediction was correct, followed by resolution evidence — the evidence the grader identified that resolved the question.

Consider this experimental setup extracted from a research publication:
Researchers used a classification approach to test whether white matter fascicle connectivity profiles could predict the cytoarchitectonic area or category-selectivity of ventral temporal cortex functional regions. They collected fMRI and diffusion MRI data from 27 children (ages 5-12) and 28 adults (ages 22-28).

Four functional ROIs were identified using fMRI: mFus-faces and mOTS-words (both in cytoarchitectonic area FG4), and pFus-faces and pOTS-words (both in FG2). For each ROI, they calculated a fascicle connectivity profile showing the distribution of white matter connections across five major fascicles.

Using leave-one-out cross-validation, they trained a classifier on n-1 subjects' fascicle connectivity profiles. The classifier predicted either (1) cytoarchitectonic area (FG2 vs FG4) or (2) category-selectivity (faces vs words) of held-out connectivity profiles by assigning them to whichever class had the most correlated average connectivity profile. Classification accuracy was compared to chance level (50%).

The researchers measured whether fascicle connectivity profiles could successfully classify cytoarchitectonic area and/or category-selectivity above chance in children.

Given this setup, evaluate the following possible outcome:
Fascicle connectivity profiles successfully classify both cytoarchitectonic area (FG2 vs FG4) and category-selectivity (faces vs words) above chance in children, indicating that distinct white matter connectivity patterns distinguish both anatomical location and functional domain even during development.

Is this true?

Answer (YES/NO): NO